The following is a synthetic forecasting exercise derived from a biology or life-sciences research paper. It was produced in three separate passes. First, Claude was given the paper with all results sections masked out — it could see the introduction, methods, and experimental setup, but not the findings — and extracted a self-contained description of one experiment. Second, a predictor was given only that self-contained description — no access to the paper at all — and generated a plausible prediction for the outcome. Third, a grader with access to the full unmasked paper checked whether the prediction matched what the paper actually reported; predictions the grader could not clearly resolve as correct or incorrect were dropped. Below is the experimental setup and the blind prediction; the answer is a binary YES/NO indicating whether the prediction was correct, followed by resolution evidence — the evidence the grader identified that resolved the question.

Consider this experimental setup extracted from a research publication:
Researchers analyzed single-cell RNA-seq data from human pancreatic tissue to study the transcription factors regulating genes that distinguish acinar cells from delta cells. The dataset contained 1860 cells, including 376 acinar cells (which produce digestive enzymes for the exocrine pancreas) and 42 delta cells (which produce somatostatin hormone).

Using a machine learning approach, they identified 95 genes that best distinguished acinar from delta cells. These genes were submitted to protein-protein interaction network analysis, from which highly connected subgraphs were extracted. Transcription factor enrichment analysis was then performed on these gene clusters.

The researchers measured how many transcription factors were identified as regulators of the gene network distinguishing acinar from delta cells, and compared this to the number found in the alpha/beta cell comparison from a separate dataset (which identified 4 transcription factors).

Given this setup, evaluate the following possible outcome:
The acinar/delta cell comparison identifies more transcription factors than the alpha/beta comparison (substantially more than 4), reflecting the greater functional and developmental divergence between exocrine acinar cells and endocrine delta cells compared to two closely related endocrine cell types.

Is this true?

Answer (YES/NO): YES